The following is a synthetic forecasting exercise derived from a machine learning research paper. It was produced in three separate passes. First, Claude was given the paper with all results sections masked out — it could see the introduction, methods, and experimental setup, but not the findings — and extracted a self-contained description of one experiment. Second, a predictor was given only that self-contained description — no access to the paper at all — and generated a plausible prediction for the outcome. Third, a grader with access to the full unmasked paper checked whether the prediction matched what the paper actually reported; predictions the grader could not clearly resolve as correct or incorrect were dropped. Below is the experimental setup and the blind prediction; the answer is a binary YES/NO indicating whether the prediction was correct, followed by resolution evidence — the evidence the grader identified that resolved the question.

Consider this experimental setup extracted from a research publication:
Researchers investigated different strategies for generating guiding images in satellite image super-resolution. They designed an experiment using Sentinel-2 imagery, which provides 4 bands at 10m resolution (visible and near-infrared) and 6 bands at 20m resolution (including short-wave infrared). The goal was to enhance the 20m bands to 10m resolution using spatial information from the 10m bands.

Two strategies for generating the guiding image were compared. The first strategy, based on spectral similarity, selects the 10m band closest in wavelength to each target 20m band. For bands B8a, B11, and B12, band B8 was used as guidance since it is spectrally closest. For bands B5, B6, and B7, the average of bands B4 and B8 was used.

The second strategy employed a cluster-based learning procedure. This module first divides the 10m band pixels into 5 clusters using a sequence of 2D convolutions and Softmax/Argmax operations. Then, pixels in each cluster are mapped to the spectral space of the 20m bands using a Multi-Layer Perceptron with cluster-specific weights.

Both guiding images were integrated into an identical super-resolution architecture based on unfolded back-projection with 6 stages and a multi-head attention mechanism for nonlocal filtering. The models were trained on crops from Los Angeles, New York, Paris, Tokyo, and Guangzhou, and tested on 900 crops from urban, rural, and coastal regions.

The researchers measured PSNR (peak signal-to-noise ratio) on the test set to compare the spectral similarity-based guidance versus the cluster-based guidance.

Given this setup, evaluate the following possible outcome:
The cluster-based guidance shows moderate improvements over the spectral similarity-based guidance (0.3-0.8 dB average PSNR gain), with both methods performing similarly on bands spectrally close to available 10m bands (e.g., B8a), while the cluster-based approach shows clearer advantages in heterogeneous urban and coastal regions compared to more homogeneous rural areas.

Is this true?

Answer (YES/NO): NO